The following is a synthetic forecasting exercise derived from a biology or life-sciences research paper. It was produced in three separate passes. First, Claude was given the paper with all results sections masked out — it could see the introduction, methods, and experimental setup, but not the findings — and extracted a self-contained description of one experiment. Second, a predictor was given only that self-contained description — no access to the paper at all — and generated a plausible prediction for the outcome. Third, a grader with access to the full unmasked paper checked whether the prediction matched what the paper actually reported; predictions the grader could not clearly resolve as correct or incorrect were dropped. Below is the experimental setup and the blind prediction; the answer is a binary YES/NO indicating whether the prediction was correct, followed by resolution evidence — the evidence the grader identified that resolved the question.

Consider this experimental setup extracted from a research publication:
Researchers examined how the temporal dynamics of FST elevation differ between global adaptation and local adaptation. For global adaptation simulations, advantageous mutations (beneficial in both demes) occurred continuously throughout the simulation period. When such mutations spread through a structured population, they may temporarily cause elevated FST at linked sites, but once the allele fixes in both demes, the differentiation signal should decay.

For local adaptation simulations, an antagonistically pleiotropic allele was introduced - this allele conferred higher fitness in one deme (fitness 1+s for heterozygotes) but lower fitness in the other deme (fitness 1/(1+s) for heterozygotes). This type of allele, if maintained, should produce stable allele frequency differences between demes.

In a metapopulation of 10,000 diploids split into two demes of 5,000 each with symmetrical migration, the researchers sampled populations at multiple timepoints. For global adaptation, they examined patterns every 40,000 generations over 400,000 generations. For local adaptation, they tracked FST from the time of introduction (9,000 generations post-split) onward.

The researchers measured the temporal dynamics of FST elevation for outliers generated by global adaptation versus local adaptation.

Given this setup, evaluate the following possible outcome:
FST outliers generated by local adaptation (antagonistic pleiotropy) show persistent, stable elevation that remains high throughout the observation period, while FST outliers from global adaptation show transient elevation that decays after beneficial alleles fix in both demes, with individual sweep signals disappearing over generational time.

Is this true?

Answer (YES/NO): YES